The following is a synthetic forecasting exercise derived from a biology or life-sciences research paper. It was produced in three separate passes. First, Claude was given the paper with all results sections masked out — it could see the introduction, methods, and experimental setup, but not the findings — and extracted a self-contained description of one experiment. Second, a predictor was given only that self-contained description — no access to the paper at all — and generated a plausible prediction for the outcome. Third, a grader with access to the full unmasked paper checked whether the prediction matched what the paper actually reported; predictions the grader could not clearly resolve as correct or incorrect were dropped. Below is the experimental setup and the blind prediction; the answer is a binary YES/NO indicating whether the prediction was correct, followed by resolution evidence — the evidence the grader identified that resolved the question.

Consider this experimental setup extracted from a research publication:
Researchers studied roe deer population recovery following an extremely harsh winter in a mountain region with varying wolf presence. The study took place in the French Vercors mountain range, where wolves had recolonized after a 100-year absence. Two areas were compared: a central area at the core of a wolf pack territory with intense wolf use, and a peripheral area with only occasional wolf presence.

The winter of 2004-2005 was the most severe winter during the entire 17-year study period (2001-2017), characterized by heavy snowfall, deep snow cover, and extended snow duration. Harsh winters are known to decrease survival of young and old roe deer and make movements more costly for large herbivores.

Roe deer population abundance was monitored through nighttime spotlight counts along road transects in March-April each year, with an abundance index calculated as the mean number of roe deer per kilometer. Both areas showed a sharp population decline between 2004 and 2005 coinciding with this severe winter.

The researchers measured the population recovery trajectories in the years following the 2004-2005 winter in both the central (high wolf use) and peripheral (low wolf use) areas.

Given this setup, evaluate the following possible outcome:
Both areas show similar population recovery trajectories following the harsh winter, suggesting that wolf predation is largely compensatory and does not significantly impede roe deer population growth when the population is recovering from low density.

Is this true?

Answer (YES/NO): NO